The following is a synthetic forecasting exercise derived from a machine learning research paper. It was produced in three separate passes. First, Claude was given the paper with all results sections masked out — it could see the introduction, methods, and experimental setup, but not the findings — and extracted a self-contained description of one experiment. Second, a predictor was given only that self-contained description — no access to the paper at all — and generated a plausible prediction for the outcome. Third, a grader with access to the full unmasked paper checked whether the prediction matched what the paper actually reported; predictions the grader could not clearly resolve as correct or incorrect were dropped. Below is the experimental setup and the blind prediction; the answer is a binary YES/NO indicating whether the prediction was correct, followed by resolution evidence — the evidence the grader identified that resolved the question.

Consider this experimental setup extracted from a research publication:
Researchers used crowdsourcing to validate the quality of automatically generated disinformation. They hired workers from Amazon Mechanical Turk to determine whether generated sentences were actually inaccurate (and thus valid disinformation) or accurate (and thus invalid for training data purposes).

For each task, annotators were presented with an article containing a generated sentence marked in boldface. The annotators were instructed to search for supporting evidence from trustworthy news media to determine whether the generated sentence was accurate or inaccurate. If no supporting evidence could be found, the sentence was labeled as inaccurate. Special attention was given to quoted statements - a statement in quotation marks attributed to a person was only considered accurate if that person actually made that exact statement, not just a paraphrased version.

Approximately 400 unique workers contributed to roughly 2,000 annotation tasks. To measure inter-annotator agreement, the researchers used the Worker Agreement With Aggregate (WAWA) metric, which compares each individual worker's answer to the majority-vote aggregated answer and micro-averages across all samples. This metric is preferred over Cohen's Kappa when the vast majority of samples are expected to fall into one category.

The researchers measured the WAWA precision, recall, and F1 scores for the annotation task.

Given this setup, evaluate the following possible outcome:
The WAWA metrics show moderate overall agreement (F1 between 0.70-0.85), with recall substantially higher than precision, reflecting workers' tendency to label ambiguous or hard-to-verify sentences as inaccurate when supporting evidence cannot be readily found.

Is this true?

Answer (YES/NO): NO